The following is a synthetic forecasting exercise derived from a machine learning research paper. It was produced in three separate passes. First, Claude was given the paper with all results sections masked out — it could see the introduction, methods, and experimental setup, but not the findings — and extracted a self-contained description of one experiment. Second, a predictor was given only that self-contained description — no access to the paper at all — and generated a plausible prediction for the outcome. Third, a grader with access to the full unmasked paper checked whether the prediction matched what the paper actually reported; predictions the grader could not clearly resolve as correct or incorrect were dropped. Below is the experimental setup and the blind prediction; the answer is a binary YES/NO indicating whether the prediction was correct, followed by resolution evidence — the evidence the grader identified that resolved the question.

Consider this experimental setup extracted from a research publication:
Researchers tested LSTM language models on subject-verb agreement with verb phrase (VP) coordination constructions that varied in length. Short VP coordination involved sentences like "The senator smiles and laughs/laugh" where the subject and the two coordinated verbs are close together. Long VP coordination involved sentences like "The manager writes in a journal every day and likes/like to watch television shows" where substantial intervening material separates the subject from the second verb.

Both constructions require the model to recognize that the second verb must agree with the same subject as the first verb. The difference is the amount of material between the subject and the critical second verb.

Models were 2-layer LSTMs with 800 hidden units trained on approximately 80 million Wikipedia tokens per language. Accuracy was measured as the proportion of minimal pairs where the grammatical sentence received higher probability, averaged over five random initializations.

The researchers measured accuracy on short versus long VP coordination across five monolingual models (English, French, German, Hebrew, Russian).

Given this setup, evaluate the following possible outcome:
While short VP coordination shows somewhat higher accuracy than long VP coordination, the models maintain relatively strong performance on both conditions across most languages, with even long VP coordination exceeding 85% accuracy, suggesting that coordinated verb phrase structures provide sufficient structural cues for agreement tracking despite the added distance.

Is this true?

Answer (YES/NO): NO